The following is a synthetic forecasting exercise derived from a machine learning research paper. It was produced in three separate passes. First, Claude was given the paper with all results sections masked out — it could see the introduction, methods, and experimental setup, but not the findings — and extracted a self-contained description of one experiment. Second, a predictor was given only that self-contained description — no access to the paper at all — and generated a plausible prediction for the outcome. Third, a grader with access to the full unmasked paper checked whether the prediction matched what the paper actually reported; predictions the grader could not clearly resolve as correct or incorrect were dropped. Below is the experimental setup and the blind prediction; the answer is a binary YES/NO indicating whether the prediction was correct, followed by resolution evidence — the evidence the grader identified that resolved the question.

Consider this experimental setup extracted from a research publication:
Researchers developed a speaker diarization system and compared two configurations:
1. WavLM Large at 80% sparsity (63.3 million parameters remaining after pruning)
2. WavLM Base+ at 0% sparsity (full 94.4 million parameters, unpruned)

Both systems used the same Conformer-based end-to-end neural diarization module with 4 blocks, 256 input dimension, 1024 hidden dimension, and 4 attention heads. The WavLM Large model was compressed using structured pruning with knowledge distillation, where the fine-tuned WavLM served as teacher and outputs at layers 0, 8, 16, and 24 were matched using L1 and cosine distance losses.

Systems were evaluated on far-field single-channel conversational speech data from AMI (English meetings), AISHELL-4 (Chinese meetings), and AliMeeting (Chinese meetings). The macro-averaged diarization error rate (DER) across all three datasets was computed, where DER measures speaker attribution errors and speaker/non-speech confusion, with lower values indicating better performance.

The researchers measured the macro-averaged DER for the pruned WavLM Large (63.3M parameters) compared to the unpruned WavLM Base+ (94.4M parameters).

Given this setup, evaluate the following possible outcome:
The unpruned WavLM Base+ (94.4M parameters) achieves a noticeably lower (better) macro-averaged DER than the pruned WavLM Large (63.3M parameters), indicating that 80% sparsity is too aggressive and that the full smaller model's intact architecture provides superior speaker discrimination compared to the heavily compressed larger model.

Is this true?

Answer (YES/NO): NO